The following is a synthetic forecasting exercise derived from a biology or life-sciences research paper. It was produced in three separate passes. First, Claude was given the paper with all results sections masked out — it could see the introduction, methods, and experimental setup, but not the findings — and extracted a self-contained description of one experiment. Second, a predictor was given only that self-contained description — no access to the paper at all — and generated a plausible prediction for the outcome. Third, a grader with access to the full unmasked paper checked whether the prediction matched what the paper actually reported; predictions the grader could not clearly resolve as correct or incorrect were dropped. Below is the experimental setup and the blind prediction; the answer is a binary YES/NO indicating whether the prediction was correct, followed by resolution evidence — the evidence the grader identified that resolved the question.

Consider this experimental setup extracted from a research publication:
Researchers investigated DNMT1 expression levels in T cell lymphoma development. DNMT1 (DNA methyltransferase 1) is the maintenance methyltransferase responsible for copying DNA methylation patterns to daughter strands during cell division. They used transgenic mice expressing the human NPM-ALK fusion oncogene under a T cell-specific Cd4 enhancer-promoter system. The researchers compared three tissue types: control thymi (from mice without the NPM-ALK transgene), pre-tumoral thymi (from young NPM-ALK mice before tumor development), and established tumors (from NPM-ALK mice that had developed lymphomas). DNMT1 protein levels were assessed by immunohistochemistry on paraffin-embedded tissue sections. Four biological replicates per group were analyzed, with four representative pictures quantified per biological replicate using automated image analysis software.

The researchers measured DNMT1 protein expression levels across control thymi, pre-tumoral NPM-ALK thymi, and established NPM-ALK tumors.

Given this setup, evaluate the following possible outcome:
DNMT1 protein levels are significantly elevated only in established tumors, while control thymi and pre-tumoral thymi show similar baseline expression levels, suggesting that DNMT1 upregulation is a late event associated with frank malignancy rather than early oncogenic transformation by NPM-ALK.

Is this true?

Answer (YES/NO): NO